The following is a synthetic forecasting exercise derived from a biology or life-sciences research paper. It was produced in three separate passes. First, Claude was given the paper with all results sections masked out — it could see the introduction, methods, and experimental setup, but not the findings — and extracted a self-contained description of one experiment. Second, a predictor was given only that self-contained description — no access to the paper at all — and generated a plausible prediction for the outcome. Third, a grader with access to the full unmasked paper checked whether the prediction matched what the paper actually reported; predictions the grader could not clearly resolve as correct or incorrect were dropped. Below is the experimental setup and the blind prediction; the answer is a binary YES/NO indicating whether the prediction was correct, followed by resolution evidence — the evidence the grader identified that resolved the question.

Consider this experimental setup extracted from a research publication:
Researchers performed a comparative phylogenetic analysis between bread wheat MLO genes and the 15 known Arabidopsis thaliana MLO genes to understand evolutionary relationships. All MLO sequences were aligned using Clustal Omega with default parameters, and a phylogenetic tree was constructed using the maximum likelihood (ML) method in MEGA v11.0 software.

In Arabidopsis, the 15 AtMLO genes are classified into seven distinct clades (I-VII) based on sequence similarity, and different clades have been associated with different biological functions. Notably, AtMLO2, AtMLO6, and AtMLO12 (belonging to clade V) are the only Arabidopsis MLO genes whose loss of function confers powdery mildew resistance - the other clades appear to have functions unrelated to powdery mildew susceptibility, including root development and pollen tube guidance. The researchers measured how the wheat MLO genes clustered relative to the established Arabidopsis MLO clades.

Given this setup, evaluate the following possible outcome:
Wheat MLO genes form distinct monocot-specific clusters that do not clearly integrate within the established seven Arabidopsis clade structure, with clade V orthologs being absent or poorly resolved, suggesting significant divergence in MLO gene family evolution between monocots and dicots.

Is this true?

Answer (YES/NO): NO